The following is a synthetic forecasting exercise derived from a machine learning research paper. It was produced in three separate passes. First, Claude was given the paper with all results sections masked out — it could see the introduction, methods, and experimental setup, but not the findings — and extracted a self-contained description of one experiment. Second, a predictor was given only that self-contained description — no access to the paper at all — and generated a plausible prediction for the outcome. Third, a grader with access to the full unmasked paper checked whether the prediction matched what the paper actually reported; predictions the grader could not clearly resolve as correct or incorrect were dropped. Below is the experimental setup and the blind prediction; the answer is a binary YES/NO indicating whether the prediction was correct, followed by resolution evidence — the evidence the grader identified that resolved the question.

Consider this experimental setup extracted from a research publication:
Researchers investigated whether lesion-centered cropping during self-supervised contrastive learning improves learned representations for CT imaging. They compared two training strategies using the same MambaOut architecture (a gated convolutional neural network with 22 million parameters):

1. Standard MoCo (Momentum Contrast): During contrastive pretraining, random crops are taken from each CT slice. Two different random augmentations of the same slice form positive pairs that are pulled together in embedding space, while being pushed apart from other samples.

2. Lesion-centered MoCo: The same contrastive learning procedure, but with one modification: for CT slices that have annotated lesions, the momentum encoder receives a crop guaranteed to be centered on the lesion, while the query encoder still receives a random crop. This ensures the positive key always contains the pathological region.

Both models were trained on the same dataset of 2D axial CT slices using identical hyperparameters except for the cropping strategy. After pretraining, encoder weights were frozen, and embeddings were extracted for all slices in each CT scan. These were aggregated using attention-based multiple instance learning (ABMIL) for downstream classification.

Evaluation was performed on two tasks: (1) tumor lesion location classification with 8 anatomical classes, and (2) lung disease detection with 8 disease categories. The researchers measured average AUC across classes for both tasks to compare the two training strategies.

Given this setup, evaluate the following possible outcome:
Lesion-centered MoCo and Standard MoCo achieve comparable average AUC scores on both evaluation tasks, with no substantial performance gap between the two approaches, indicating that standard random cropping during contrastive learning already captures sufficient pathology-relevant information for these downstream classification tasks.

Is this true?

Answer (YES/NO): NO